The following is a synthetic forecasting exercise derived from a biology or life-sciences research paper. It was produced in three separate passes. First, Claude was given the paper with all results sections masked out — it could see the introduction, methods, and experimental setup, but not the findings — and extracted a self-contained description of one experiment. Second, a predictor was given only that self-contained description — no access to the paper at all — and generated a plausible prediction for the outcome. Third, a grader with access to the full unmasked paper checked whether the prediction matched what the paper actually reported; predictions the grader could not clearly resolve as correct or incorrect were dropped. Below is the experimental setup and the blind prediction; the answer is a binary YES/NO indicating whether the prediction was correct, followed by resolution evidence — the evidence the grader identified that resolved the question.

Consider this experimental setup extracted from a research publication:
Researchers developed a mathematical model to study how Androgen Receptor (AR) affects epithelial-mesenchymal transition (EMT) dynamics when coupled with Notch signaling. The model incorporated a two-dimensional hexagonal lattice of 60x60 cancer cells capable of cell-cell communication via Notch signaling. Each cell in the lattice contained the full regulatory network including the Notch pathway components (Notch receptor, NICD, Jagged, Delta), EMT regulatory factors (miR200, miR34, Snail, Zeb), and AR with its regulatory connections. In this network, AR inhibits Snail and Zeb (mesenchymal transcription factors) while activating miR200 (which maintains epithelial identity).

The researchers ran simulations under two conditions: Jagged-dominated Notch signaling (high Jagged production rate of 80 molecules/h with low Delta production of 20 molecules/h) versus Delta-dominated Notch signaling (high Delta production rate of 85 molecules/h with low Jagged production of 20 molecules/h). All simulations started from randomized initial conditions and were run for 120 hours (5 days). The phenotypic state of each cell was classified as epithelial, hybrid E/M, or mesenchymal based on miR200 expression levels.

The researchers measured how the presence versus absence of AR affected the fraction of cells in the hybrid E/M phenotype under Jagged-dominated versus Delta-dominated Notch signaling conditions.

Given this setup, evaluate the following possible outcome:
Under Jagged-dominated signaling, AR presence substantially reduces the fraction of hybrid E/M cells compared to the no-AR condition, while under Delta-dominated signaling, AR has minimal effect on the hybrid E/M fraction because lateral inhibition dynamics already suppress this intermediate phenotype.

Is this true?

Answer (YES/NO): NO